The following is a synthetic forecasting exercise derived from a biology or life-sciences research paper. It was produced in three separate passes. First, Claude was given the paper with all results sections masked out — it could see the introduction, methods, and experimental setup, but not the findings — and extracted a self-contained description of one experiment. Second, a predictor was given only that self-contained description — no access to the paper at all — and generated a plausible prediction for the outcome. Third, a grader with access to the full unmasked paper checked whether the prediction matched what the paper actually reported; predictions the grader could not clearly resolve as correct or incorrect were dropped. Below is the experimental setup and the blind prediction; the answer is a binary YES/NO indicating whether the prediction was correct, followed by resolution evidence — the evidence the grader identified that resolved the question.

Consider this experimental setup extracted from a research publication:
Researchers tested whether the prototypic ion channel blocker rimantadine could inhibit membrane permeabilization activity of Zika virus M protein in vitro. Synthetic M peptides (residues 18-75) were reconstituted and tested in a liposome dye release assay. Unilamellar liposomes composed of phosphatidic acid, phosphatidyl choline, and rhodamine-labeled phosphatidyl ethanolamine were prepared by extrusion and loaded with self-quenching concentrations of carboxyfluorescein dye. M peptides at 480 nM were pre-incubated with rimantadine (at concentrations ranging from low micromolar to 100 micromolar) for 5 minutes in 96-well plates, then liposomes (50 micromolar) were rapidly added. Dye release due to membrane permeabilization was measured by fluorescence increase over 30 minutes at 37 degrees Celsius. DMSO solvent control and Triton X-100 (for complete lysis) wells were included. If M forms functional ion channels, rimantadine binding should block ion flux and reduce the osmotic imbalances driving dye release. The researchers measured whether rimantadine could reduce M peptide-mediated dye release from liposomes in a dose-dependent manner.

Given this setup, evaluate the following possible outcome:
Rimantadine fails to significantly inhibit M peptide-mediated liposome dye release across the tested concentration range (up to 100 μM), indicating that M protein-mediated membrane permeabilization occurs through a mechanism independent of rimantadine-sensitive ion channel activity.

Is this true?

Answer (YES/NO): NO